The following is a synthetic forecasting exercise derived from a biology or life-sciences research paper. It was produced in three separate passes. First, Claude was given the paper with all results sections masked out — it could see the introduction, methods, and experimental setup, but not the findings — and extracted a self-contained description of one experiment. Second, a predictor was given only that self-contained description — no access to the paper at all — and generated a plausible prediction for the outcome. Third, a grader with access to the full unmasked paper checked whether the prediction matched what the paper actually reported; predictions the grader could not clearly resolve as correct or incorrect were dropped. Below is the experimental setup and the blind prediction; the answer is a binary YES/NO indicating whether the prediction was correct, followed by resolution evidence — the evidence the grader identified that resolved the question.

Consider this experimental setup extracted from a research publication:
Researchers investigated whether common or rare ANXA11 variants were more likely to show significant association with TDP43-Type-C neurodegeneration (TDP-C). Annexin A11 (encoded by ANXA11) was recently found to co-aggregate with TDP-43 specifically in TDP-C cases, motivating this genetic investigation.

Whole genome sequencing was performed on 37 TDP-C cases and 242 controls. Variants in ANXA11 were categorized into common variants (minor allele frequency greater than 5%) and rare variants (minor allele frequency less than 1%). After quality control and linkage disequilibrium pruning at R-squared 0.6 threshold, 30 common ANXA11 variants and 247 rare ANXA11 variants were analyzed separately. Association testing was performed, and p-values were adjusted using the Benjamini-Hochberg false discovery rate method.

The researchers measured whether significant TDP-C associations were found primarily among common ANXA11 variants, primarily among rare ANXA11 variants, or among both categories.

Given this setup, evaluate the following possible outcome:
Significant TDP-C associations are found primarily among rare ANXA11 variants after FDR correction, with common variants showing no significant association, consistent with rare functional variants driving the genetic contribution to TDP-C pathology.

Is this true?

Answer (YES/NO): NO